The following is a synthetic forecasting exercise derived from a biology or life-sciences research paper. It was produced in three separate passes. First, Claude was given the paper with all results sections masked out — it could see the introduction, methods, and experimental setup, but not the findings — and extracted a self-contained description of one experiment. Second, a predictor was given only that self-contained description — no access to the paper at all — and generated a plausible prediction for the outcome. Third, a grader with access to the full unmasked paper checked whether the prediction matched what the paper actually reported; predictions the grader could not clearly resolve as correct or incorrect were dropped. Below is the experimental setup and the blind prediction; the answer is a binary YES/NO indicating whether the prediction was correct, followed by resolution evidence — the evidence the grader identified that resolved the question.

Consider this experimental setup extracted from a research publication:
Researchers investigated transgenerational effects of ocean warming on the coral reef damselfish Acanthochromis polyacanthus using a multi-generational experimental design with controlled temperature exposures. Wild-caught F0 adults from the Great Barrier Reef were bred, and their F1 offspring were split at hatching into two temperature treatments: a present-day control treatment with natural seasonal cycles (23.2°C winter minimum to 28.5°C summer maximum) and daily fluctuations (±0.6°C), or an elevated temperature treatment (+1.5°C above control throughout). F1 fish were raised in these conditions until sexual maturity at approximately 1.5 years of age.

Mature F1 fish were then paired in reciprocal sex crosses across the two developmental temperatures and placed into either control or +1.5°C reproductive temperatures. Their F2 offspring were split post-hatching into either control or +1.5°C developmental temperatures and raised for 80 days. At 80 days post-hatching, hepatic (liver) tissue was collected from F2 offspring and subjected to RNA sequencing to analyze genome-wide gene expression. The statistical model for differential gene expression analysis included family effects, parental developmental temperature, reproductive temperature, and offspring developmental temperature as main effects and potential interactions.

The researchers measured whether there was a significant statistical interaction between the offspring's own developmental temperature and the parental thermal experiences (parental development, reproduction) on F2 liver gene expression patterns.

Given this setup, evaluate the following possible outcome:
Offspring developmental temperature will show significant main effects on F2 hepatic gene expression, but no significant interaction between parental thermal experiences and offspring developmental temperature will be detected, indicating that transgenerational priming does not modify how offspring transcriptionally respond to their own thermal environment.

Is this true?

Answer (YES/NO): YES